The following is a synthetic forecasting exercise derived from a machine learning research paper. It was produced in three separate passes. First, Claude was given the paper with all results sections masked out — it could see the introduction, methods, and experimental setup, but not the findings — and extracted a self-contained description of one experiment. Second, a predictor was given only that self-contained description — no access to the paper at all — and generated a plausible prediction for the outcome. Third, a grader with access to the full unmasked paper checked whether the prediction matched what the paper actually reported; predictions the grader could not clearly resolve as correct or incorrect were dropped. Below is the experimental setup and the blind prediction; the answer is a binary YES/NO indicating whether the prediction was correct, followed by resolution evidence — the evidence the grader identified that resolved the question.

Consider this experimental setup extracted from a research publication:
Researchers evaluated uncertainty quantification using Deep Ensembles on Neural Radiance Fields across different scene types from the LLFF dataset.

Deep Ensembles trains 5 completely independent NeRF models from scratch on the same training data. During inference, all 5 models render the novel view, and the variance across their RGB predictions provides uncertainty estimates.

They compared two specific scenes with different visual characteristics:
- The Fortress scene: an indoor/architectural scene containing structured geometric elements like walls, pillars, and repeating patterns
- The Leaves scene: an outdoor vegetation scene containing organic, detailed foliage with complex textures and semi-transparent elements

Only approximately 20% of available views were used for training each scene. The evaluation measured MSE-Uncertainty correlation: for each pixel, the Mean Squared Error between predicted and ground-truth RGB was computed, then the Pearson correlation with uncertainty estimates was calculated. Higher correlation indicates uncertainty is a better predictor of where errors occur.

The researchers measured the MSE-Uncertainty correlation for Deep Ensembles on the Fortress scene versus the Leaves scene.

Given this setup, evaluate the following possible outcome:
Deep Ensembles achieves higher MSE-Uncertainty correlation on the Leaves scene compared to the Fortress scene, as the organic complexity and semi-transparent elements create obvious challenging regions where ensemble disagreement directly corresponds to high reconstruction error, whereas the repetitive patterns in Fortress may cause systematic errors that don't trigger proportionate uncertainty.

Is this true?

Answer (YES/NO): YES